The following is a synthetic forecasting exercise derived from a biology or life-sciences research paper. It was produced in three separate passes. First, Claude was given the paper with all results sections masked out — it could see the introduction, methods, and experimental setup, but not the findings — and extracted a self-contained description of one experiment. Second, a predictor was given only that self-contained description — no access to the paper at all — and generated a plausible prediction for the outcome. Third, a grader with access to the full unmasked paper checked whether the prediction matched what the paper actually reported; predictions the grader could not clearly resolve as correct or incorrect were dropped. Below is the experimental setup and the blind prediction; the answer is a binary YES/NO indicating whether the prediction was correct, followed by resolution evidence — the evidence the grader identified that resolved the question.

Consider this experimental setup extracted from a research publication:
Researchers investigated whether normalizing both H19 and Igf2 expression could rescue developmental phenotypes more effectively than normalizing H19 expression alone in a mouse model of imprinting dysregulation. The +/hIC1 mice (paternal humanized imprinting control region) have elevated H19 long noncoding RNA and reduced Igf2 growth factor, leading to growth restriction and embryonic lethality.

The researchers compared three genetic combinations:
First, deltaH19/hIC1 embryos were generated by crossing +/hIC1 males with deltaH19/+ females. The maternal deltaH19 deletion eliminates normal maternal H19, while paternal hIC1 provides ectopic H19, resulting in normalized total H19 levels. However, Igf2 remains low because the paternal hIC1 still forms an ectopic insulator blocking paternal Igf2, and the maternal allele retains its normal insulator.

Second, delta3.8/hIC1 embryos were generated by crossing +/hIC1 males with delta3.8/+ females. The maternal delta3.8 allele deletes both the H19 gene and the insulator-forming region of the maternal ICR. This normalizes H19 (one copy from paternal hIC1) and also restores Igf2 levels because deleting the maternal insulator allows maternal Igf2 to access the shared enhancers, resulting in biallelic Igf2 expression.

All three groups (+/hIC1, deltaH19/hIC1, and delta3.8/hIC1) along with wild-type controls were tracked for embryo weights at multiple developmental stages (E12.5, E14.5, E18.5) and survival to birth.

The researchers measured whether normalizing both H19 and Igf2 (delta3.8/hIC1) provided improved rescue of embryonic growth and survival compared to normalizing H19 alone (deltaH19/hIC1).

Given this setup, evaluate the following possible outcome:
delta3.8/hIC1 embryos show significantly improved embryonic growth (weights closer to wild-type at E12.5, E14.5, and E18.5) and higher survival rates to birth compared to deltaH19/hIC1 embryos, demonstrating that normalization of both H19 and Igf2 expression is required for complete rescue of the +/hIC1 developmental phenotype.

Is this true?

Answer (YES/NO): YES